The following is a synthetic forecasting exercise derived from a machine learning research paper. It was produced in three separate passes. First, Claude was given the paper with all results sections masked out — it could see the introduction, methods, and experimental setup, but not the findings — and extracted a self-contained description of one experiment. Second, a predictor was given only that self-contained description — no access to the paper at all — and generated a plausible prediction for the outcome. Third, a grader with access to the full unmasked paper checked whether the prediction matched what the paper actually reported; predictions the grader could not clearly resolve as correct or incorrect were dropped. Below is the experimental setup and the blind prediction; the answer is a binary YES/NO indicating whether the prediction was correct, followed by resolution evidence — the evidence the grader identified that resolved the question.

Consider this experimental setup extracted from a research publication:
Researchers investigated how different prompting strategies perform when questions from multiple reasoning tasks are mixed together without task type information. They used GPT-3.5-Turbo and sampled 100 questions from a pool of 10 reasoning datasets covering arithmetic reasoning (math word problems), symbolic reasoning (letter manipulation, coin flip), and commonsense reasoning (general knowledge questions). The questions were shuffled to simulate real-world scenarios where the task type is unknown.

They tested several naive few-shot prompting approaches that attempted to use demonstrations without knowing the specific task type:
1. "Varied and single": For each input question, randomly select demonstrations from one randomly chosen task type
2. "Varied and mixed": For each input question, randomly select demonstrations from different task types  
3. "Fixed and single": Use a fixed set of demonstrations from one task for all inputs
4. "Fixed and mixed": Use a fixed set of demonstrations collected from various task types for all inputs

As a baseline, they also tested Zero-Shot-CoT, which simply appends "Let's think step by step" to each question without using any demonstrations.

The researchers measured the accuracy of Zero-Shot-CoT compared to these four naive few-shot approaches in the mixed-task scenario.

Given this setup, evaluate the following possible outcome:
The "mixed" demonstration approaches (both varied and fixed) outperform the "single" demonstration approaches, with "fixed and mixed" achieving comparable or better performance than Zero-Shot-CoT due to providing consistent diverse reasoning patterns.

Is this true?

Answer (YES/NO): NO